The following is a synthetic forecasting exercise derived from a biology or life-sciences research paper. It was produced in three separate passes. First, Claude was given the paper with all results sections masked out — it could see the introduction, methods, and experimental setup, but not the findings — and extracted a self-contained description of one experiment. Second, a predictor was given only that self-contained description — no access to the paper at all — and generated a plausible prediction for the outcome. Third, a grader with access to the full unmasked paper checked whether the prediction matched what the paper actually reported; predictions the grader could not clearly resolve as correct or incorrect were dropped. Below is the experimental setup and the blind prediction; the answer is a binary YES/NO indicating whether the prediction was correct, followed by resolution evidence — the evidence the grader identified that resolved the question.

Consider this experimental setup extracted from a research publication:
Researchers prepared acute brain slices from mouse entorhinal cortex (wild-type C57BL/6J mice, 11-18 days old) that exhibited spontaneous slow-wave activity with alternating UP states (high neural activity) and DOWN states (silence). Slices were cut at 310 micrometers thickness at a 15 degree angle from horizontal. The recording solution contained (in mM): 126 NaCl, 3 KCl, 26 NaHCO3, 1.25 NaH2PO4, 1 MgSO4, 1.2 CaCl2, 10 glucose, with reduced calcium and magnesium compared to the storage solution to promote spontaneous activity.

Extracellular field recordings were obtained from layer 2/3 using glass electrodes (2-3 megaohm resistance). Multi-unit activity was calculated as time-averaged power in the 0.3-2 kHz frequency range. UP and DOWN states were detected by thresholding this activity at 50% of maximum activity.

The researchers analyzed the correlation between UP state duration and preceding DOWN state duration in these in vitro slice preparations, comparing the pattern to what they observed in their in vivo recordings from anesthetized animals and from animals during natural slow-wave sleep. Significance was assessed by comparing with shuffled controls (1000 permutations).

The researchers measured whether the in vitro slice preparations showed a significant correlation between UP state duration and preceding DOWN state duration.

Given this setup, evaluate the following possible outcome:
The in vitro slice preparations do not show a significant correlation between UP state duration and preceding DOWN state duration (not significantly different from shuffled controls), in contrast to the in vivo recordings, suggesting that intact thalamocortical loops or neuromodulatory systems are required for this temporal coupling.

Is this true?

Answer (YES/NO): NO